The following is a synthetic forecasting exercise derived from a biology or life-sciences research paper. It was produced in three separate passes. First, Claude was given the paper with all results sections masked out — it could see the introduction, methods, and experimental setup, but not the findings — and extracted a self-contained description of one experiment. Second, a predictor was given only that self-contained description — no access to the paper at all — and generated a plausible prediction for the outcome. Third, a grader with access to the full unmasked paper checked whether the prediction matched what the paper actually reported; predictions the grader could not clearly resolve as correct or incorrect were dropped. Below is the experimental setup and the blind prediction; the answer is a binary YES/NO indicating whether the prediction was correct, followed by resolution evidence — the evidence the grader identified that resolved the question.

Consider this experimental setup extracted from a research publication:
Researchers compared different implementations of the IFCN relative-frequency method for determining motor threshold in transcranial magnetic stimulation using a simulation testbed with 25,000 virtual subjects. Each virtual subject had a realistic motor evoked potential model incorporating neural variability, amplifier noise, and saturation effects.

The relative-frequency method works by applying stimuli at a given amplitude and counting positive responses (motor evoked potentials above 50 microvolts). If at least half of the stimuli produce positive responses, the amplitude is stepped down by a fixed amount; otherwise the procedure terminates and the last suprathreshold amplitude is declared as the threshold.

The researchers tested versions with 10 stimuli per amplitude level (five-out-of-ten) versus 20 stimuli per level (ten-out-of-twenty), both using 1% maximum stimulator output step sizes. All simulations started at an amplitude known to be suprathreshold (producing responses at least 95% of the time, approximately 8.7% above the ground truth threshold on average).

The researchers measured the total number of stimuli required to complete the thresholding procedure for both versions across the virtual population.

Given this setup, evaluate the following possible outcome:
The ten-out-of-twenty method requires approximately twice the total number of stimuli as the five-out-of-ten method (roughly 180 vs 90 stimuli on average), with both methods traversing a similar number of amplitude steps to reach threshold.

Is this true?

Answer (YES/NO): NO